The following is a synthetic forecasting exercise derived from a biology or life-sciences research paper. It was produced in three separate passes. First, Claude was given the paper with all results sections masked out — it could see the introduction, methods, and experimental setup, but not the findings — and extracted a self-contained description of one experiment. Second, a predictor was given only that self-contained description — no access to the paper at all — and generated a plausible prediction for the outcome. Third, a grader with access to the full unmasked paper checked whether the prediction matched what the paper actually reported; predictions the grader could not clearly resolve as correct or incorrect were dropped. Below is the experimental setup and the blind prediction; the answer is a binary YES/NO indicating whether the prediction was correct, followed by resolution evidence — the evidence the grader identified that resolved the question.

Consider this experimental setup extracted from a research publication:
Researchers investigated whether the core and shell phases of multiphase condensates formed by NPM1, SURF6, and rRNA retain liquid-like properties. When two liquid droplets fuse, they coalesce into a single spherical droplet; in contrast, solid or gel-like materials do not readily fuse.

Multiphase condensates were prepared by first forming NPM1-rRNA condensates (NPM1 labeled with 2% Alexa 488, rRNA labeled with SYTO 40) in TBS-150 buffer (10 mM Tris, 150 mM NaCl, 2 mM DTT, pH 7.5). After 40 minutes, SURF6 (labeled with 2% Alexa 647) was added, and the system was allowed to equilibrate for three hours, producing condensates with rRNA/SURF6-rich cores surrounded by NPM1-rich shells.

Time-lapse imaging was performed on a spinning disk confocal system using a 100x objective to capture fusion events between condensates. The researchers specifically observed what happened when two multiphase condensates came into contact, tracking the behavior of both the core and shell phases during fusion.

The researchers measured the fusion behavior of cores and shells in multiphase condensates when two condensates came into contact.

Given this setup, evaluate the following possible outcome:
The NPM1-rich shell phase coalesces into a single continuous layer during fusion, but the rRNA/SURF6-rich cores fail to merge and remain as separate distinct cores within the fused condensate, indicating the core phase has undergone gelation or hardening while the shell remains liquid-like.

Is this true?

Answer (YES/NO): NO